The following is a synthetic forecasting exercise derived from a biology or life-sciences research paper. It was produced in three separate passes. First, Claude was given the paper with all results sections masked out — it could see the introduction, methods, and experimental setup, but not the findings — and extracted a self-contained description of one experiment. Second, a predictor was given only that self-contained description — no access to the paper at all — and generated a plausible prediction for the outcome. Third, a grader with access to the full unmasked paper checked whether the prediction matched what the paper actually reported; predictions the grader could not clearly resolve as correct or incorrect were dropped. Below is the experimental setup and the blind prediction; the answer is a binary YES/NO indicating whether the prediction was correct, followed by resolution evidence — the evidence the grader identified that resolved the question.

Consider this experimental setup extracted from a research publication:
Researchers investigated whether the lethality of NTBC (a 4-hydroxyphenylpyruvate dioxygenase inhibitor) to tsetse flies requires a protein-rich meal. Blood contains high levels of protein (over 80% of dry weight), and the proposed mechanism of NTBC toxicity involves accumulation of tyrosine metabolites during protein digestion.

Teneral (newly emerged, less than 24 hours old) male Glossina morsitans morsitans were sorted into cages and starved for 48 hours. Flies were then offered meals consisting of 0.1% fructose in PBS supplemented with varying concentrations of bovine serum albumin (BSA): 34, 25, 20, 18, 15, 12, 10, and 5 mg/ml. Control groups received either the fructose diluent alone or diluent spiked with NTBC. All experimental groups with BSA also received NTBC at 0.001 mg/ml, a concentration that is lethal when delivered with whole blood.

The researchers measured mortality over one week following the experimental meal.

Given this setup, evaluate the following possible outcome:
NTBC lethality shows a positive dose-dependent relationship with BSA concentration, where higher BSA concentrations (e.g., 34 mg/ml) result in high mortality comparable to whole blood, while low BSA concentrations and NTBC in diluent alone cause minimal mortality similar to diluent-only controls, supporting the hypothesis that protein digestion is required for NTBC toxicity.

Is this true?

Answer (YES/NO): YES